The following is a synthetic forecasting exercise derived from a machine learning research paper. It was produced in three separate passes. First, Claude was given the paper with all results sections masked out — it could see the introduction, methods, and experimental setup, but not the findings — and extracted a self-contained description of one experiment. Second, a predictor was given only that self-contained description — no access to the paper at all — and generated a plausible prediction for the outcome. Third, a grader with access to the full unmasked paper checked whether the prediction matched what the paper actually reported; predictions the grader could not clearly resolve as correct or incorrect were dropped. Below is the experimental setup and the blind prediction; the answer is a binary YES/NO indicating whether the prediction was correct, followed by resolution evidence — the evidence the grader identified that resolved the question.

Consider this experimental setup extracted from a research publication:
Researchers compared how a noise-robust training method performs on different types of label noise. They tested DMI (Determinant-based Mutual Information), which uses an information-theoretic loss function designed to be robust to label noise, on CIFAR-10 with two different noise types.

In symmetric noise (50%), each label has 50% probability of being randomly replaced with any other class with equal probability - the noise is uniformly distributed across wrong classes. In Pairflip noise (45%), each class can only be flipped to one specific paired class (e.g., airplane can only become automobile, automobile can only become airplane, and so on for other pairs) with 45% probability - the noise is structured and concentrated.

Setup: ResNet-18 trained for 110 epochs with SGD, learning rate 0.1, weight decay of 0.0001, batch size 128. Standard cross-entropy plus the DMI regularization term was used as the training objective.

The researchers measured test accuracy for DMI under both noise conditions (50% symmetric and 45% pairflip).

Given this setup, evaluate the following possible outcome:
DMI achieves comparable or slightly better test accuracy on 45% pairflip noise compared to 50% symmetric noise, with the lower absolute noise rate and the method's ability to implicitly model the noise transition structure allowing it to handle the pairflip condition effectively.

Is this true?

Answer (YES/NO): NO